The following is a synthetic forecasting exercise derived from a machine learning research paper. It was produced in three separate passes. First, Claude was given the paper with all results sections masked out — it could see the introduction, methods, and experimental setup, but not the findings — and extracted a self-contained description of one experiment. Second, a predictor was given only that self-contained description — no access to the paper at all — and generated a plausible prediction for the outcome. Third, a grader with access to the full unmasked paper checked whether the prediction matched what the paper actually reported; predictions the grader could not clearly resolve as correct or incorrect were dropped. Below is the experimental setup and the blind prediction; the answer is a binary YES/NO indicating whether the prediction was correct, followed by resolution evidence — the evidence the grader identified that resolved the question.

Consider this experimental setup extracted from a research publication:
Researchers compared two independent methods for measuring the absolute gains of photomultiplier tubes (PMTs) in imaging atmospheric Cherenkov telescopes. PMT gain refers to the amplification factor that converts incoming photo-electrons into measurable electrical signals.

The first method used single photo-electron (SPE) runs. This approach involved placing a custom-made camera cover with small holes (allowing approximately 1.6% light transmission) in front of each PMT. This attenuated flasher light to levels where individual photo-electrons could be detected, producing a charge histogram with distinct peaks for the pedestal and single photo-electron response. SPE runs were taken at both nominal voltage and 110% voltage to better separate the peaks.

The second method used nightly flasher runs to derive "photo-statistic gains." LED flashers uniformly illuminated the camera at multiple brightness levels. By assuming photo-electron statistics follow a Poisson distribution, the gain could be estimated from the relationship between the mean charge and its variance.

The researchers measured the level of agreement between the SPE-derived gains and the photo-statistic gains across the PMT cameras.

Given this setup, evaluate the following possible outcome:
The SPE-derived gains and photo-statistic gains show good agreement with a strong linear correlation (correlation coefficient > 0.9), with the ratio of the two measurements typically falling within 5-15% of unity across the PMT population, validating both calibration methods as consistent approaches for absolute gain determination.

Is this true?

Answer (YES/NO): YES